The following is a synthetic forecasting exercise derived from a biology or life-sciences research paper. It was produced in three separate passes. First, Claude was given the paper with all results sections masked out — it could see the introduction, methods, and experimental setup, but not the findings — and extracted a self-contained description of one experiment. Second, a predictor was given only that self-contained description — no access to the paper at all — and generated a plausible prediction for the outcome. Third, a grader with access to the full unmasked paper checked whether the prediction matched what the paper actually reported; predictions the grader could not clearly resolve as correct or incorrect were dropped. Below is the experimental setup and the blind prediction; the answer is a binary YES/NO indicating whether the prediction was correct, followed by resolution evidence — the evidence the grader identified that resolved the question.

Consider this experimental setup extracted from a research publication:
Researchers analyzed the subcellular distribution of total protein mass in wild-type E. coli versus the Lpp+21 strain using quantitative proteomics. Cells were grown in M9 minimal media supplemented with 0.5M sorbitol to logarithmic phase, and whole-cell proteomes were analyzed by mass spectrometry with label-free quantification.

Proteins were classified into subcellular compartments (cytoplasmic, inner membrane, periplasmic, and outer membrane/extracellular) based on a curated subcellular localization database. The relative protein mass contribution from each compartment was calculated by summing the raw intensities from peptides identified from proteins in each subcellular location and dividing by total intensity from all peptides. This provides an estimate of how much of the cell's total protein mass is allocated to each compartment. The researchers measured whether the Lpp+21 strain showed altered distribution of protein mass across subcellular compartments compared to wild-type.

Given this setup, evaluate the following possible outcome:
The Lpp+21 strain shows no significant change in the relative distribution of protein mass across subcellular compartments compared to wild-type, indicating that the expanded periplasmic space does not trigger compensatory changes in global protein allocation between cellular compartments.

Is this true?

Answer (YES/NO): NO